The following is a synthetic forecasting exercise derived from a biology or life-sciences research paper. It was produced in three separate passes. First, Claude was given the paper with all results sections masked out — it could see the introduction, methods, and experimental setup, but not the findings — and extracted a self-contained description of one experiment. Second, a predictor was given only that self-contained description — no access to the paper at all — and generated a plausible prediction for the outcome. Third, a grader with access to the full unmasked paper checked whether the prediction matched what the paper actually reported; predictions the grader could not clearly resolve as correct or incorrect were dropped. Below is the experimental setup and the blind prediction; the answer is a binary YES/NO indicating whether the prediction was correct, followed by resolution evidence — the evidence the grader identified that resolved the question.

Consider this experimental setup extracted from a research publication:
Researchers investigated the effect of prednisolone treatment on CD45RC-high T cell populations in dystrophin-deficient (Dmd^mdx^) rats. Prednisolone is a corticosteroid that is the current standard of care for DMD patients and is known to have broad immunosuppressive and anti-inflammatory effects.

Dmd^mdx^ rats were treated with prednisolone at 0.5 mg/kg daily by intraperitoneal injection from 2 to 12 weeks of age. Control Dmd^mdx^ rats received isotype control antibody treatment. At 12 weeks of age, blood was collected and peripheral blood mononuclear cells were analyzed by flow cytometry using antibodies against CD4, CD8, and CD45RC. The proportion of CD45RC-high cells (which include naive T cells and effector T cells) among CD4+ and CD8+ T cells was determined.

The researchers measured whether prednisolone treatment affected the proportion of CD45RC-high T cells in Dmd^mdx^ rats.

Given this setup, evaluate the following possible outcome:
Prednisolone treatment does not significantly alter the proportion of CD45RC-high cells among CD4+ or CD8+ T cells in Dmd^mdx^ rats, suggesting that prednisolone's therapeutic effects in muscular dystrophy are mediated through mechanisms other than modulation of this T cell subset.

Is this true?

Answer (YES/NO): NO